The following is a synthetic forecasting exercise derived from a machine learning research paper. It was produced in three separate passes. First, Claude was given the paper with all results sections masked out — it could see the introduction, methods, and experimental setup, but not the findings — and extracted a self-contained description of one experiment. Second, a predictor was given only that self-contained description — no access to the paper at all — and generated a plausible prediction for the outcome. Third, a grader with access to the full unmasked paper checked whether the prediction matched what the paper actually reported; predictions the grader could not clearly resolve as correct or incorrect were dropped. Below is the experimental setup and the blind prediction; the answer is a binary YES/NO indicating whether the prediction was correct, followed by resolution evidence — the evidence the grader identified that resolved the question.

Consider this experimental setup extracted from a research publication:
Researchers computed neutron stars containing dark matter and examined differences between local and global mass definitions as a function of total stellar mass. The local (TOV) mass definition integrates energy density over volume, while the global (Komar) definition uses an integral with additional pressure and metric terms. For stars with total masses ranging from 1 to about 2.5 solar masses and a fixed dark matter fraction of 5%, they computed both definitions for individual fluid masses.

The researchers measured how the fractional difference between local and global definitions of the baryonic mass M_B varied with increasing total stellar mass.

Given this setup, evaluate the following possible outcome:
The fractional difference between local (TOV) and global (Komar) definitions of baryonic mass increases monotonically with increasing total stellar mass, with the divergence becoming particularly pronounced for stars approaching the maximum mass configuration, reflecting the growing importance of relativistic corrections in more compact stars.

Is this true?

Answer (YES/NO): NO